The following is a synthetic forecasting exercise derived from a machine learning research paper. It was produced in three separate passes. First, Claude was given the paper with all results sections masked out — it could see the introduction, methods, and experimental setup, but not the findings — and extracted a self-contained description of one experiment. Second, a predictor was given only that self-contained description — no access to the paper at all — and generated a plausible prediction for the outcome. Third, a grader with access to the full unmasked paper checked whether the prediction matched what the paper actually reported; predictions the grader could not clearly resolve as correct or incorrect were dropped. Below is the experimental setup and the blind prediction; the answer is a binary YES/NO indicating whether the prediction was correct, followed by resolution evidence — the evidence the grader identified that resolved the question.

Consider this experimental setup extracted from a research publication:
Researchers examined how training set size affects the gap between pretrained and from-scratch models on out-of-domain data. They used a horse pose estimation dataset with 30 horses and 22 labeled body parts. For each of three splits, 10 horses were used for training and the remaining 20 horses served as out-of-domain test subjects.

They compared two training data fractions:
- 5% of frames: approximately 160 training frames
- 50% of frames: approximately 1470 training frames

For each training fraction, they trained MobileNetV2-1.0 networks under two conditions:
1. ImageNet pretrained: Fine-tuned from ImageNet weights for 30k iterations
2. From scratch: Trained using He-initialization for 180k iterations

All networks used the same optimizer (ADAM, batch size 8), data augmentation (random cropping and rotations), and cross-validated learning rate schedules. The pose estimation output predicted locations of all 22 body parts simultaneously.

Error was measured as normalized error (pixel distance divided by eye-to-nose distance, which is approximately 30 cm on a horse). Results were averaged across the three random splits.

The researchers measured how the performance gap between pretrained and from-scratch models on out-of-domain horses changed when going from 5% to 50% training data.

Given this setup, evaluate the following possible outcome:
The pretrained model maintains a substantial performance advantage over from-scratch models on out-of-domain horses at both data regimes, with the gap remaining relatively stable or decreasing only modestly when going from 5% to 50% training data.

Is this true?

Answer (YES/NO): YES